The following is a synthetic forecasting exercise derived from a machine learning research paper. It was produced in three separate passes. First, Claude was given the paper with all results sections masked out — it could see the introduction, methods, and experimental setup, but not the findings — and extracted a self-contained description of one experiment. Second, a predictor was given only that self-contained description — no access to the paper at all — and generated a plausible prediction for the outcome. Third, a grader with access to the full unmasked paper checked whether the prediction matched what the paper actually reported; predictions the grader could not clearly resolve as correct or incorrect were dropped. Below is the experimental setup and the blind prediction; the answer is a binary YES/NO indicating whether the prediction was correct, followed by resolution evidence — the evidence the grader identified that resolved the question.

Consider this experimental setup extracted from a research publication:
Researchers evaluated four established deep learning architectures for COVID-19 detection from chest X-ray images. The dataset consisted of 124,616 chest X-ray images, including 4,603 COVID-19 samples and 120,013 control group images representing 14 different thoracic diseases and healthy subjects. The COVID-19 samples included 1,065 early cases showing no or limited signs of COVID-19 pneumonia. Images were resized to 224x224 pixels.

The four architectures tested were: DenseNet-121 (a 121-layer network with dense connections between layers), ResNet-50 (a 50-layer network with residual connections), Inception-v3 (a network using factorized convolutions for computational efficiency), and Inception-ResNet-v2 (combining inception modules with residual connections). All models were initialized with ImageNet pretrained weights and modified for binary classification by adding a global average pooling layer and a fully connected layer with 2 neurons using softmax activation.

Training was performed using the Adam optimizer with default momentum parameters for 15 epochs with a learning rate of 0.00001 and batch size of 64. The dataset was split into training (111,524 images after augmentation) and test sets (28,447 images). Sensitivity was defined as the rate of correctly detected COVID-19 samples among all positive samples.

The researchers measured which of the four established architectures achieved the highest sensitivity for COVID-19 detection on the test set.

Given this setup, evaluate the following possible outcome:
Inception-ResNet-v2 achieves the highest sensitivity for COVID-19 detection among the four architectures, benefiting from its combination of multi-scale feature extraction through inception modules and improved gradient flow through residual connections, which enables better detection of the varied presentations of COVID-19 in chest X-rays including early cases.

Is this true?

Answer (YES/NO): NO